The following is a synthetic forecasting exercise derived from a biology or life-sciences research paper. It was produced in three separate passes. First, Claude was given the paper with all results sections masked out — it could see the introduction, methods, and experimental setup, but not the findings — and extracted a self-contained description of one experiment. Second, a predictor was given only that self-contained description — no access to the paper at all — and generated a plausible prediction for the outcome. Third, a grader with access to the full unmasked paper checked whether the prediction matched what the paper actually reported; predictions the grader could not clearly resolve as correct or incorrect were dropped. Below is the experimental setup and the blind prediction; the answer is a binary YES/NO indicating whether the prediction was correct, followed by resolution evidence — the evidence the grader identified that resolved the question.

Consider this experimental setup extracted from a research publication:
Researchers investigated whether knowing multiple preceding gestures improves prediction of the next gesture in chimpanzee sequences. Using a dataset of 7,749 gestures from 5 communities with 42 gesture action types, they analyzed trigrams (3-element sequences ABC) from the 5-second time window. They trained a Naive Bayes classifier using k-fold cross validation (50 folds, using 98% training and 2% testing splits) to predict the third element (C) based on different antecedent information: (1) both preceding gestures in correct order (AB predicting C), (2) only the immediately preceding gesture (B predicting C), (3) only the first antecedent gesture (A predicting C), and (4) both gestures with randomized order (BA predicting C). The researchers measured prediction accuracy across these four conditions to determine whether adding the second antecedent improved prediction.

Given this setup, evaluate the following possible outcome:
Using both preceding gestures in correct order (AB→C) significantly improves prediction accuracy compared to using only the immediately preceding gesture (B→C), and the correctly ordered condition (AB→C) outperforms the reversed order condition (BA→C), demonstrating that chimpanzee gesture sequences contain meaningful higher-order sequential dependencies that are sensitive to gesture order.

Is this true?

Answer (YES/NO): NO